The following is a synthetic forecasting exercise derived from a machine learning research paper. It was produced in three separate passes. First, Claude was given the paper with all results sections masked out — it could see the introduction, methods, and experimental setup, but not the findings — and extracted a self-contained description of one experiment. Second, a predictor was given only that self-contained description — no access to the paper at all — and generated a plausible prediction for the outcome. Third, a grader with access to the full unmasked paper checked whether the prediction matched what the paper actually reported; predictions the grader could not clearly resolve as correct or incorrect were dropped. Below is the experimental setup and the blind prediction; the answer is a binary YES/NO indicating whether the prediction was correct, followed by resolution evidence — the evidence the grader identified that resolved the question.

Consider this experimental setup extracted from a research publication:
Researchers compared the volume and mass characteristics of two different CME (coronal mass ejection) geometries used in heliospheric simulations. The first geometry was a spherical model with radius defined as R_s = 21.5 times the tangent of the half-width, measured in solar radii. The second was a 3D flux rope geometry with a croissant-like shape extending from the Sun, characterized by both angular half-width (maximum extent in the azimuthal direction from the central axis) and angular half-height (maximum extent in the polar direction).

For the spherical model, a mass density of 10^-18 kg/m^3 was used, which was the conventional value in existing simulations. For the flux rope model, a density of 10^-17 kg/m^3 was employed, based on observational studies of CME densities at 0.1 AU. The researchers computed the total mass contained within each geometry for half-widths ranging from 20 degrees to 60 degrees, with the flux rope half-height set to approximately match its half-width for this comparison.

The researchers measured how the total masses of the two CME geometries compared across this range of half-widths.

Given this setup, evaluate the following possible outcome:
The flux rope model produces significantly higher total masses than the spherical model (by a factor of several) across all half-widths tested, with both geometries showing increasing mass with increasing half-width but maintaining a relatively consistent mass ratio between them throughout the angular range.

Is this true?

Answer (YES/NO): NO